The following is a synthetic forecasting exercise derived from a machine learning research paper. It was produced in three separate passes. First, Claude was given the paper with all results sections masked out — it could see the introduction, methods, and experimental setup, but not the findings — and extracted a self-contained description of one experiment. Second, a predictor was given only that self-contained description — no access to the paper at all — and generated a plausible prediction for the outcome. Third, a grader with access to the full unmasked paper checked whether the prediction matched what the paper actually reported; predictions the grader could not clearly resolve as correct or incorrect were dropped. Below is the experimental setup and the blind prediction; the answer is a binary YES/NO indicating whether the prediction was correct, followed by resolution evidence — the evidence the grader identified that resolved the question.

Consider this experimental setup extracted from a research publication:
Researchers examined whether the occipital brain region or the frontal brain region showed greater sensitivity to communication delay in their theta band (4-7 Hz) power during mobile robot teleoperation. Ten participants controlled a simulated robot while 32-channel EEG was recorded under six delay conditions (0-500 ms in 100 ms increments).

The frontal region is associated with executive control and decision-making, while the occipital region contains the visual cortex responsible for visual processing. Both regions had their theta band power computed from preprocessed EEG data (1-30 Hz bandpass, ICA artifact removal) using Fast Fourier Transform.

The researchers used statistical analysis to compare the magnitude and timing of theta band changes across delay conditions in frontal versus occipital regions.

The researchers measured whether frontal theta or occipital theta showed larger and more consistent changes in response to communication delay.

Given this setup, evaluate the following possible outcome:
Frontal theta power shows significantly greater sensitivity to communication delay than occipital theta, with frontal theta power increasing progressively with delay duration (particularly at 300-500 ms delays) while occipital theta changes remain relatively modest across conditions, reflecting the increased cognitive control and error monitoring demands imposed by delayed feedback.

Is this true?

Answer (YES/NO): NO